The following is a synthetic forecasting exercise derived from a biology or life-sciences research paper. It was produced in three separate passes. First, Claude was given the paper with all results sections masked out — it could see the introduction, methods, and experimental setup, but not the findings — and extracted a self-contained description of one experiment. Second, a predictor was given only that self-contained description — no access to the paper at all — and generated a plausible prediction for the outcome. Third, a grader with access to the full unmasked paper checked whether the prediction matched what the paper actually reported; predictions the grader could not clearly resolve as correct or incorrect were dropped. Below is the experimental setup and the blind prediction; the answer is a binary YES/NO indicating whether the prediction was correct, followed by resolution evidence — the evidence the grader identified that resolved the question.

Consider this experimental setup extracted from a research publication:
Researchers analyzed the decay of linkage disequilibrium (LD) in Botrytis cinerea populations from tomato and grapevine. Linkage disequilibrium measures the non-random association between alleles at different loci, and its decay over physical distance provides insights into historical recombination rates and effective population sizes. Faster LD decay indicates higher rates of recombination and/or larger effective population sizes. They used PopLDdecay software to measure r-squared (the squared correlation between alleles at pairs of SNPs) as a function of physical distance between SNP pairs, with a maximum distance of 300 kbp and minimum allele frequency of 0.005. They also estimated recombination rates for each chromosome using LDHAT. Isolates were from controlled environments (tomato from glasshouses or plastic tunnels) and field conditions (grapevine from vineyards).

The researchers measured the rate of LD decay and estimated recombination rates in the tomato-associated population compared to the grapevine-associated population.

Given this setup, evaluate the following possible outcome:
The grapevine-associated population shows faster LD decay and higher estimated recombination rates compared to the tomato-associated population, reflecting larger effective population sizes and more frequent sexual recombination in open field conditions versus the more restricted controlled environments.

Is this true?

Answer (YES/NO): YES